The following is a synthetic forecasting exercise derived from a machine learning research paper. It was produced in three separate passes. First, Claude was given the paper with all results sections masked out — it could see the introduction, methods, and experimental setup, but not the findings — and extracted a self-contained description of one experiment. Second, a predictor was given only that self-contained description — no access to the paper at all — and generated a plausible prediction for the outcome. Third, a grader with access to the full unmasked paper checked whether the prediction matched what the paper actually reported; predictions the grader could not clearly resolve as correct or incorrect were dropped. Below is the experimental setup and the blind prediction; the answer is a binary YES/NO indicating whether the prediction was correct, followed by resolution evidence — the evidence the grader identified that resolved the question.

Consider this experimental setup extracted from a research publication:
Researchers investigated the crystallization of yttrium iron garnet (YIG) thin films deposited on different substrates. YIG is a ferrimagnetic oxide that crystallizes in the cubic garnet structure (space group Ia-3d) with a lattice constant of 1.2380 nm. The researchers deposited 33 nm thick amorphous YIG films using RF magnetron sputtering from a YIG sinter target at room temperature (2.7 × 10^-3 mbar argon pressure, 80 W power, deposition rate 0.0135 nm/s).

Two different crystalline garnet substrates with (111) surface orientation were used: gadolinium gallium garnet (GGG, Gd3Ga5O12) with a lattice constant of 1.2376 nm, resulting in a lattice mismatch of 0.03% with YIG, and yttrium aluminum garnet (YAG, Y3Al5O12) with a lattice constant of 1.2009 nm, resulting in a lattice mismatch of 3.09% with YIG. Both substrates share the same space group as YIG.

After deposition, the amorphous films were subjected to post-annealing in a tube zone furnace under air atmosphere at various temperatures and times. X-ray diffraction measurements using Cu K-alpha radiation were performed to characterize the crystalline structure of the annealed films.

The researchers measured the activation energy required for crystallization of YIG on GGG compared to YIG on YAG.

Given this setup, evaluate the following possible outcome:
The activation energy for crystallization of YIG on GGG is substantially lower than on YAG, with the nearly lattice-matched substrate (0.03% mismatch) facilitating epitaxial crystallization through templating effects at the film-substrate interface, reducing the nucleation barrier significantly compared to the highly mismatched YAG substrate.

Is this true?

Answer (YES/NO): YES